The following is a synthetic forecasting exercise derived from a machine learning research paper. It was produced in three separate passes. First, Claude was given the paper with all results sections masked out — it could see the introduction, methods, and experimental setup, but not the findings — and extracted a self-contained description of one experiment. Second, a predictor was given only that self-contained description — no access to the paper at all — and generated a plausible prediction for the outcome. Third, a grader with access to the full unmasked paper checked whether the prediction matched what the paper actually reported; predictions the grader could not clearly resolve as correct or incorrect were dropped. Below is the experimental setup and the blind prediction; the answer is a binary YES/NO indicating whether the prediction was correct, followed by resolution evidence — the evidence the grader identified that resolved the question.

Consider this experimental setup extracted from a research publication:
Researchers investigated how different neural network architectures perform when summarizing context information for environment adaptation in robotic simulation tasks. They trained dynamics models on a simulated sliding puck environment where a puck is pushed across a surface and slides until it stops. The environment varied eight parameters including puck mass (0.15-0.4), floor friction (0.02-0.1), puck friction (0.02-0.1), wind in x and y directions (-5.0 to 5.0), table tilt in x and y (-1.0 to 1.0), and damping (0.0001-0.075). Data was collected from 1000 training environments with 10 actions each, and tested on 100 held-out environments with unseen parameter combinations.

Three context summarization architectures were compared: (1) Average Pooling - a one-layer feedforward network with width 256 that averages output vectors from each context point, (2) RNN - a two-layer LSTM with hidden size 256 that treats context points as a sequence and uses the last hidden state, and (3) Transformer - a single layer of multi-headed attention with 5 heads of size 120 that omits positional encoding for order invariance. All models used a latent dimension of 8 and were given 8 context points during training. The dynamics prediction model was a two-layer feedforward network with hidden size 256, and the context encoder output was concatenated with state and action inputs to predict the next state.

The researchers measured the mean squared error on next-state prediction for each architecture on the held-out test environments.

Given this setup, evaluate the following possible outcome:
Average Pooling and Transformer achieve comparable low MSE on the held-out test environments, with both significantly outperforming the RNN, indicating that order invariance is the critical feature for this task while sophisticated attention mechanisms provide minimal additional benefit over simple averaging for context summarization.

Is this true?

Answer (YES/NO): NO